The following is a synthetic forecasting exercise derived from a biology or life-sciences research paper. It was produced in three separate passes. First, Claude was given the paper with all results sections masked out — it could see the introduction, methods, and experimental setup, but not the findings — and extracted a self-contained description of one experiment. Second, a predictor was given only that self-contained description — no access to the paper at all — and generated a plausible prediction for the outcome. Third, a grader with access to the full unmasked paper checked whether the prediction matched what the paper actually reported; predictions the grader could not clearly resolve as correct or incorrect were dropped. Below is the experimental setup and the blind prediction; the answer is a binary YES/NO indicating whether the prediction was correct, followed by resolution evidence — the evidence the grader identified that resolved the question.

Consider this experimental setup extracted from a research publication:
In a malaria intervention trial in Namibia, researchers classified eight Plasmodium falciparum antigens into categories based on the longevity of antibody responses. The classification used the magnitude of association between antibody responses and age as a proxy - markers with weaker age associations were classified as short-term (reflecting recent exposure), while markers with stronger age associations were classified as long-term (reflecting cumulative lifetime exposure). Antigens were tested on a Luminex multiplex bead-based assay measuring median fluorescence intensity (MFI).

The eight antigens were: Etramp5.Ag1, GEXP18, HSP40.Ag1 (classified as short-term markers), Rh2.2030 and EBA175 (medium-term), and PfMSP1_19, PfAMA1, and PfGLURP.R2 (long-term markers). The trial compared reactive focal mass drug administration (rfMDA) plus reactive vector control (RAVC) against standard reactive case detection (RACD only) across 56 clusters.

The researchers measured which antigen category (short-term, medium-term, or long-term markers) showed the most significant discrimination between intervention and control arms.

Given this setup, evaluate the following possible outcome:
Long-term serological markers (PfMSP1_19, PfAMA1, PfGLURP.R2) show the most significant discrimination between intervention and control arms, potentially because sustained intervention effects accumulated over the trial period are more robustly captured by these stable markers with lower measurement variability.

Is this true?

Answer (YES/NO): NO